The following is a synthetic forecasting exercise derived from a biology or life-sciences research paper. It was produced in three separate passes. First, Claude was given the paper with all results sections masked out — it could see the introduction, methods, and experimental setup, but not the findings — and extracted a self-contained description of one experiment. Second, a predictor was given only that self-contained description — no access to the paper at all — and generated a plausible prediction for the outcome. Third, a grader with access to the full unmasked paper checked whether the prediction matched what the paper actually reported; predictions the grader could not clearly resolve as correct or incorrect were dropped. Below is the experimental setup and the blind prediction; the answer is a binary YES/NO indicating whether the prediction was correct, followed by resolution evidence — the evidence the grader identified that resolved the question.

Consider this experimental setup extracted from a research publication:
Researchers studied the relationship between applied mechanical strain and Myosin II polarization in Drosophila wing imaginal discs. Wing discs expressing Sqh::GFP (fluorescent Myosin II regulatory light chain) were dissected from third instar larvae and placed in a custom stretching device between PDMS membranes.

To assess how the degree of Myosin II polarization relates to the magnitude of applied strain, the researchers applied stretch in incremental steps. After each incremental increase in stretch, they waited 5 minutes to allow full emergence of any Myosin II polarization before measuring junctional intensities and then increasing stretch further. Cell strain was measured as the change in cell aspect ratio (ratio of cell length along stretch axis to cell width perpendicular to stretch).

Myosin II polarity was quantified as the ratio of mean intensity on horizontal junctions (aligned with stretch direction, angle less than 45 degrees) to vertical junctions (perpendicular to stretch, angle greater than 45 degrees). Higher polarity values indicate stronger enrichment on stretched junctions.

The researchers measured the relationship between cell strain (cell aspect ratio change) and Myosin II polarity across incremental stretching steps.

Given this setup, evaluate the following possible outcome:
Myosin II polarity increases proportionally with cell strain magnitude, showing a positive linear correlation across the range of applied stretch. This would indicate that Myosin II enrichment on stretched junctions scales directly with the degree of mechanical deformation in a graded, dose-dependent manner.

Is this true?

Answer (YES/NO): YES